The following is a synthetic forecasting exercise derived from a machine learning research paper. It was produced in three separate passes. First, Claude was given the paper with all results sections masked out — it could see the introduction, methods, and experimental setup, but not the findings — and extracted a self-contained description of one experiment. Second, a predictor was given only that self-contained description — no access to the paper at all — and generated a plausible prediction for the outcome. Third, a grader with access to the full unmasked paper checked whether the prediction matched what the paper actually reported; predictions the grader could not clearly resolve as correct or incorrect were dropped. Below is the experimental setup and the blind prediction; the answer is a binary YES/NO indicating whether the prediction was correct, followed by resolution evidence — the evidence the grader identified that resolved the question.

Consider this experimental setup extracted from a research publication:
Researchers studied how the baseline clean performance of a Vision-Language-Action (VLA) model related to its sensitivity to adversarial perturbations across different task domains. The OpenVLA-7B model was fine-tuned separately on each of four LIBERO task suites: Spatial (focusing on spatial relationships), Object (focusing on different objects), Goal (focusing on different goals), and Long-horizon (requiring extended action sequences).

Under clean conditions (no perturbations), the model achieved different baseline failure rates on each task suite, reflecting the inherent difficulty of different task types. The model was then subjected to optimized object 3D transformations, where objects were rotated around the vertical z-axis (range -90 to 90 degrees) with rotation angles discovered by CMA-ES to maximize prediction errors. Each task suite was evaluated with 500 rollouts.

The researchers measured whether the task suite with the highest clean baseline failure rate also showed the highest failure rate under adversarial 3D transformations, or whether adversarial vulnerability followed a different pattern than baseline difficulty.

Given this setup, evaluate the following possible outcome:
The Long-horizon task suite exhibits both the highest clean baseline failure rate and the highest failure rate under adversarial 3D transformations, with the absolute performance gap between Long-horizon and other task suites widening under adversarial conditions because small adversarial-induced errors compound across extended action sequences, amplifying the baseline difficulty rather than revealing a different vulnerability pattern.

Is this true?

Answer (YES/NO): NO